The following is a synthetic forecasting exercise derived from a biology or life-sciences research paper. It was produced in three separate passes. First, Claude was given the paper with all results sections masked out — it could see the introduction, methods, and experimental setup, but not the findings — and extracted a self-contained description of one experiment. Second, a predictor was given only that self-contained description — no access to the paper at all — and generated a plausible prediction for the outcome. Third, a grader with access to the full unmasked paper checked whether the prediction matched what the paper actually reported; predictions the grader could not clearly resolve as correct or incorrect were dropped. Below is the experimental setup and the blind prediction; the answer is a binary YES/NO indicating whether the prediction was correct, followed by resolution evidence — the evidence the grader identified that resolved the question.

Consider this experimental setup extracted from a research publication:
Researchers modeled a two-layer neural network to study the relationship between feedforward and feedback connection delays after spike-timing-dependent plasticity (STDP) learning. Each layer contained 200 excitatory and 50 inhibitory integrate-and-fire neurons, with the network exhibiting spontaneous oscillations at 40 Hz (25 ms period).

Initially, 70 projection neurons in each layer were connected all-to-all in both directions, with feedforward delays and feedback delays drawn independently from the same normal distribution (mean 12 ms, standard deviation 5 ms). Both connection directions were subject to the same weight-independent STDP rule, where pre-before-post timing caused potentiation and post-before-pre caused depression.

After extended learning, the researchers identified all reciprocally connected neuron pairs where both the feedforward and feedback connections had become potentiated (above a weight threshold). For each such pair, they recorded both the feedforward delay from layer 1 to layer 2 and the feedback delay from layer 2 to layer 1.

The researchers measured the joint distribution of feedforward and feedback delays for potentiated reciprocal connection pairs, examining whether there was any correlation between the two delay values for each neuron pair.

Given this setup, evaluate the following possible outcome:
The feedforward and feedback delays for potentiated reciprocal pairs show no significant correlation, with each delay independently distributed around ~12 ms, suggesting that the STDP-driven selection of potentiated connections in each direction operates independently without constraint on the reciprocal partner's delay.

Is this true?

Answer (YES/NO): NO